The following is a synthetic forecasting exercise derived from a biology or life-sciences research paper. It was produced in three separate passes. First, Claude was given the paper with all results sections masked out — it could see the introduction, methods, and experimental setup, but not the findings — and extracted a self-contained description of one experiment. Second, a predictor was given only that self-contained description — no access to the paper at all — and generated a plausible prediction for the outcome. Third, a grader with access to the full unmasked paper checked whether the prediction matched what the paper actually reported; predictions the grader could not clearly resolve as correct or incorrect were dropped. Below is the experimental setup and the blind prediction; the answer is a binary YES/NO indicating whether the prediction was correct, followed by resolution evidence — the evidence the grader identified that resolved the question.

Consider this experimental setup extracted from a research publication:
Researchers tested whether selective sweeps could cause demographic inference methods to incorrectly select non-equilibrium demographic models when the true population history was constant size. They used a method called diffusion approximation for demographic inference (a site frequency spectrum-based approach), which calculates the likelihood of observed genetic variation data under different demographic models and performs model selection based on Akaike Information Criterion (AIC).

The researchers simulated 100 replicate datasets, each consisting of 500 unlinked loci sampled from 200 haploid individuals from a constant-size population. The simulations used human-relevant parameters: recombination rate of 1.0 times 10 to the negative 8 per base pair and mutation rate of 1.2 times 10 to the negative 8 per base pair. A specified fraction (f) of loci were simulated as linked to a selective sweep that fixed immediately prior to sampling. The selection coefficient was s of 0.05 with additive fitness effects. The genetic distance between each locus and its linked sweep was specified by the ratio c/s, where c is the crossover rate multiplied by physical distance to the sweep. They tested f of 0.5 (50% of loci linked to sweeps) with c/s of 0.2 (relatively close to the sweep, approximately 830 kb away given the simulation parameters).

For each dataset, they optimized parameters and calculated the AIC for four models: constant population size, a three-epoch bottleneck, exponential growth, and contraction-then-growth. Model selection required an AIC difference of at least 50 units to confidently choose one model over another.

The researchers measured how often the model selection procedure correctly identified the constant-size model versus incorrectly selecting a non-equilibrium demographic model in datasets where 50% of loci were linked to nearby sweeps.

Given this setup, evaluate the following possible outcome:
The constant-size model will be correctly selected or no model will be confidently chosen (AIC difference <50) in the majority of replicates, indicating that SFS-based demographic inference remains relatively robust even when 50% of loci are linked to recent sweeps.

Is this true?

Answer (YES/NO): NO